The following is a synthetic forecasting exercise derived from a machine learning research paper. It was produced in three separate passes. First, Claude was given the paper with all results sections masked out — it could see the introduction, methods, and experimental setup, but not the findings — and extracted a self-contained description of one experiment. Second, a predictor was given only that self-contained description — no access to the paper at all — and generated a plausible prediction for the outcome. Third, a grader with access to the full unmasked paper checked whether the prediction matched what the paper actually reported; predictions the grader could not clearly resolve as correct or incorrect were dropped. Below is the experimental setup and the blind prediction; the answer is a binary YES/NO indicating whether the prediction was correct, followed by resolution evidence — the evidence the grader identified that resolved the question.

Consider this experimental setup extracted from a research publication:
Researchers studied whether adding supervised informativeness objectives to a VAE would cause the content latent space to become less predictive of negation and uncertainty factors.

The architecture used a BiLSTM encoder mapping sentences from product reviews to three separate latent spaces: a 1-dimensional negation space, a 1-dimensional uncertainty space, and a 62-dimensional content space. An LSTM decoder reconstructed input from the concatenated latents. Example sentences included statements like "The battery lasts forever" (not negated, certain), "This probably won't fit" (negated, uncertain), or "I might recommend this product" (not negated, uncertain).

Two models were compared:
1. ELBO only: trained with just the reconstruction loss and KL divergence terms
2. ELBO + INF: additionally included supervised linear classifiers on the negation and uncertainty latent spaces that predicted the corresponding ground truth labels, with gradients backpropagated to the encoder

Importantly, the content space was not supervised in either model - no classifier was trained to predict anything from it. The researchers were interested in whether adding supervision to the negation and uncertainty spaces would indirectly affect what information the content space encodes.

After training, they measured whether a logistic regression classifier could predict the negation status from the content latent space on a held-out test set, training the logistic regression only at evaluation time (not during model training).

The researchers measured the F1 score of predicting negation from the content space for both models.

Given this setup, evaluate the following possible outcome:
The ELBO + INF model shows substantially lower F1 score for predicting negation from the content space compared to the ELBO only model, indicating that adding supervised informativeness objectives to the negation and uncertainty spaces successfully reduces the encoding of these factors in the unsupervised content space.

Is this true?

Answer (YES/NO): NO